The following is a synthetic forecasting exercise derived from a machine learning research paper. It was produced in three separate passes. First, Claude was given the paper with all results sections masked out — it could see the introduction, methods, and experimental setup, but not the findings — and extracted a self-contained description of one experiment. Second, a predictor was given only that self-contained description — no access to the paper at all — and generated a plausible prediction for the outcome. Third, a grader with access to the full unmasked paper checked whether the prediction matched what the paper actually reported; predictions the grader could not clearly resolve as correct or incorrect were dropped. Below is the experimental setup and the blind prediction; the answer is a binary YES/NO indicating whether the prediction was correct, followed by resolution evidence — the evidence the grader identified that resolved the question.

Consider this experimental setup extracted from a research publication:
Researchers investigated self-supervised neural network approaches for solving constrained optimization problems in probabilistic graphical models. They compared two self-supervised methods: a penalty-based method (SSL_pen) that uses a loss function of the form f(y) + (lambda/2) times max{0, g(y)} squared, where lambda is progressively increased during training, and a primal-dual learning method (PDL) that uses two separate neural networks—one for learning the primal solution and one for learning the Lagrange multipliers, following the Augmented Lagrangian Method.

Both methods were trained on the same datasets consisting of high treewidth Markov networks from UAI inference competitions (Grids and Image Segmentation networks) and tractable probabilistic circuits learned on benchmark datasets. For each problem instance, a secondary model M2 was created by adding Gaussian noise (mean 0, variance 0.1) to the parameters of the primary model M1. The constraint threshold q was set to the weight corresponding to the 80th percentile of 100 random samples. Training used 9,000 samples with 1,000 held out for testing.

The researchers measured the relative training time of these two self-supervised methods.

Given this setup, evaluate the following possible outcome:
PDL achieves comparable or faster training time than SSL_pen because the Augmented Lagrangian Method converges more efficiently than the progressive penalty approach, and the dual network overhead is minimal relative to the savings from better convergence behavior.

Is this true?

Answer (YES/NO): NO